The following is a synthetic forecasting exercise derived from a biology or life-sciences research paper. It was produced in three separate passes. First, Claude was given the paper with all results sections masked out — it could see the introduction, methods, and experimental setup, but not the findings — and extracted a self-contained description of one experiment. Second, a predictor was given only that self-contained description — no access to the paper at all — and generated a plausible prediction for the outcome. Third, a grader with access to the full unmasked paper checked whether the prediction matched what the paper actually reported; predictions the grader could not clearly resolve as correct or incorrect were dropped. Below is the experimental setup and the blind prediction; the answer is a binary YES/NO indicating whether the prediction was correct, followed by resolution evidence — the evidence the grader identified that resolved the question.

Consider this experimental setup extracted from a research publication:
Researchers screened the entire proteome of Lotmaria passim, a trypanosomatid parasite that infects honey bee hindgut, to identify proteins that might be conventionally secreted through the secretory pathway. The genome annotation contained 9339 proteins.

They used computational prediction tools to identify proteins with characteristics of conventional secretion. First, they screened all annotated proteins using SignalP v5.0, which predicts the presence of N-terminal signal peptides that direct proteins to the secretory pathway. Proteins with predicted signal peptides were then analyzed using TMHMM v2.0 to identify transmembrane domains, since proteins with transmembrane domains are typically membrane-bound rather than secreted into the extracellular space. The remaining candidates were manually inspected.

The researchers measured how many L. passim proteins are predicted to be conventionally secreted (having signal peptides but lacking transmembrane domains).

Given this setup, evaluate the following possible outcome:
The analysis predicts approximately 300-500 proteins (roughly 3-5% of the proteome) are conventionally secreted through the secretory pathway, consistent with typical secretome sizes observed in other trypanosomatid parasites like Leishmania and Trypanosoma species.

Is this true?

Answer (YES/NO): NO